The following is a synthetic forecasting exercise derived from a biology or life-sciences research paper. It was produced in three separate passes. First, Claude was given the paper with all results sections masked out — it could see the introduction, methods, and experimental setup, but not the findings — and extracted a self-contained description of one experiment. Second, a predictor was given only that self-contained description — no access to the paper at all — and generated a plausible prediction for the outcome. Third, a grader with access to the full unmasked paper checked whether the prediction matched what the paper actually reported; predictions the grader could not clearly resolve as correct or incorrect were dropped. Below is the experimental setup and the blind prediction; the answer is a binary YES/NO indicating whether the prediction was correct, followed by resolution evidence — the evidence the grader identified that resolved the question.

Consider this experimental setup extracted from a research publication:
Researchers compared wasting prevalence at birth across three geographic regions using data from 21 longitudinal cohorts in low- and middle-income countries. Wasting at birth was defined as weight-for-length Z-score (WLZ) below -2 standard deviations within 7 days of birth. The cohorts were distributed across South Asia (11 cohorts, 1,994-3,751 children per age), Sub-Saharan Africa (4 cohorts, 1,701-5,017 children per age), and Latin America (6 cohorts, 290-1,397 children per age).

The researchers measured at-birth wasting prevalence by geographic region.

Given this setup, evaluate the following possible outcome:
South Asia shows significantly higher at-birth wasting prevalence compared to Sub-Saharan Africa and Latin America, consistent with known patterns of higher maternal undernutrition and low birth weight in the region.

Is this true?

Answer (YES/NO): YES